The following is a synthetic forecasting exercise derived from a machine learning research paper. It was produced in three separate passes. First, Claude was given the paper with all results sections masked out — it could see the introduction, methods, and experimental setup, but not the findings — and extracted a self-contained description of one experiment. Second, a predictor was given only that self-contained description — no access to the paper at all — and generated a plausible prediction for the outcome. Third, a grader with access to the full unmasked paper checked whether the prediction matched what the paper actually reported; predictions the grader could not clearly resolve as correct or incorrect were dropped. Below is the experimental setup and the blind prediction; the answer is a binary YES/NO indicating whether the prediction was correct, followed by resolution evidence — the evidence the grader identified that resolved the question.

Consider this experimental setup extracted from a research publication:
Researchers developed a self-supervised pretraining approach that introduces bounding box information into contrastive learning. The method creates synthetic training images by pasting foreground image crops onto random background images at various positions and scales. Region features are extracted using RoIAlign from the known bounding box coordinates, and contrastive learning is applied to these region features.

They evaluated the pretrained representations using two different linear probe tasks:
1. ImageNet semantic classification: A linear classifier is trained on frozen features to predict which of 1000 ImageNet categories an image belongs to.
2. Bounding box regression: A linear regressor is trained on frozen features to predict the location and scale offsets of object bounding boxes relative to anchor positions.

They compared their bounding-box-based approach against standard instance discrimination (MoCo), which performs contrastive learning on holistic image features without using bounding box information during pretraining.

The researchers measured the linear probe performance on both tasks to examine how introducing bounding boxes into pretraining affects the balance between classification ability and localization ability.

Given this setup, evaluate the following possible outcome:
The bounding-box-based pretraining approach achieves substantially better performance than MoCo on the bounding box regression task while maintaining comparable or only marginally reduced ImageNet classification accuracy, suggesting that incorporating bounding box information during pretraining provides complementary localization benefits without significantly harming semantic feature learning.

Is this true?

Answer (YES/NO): NO